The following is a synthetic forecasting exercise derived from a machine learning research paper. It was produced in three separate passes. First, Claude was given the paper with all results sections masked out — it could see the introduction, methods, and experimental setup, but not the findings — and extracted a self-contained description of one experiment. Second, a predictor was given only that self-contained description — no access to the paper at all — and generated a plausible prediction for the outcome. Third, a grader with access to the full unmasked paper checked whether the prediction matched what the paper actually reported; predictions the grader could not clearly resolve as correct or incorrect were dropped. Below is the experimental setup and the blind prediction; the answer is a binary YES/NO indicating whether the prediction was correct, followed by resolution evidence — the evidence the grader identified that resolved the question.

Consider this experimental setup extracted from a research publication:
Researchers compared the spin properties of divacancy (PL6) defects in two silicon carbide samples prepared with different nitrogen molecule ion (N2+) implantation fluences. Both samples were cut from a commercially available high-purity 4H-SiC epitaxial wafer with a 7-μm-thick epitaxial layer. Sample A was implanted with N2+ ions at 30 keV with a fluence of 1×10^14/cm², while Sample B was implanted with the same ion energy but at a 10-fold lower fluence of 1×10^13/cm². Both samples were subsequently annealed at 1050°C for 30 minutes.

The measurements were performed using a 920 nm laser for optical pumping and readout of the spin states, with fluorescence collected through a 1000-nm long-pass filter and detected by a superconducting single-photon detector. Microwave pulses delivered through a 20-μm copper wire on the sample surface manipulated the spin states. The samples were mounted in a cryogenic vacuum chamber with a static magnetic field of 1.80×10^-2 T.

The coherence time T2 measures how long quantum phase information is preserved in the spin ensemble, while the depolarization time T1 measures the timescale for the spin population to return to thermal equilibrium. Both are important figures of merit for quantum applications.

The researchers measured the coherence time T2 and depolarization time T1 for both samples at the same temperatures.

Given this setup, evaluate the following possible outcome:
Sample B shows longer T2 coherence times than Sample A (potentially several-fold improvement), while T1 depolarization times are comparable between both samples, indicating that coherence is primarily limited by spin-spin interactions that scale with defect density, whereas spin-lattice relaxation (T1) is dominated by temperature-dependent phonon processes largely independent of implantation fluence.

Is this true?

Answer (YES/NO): NO